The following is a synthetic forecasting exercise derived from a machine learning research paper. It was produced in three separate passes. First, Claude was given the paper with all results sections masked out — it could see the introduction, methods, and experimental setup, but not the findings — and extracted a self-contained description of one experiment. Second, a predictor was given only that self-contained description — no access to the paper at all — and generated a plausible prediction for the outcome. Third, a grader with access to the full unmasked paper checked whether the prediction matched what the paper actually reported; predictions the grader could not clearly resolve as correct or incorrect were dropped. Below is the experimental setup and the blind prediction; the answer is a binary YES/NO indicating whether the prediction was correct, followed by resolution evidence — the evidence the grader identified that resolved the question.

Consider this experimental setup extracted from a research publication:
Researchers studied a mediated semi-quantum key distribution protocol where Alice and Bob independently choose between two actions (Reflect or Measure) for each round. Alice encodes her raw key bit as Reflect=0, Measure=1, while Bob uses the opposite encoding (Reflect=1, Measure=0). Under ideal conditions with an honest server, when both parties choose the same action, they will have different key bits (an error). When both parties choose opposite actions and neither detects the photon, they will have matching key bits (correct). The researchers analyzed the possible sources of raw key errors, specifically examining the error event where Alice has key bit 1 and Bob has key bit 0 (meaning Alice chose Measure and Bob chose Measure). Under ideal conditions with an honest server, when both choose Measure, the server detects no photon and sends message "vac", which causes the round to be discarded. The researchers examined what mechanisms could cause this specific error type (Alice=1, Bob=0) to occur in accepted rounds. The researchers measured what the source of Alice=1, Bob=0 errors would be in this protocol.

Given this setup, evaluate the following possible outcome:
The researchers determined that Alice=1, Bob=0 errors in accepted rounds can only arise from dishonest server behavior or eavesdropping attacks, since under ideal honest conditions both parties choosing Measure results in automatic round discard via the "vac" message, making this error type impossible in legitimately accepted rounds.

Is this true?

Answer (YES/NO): NO